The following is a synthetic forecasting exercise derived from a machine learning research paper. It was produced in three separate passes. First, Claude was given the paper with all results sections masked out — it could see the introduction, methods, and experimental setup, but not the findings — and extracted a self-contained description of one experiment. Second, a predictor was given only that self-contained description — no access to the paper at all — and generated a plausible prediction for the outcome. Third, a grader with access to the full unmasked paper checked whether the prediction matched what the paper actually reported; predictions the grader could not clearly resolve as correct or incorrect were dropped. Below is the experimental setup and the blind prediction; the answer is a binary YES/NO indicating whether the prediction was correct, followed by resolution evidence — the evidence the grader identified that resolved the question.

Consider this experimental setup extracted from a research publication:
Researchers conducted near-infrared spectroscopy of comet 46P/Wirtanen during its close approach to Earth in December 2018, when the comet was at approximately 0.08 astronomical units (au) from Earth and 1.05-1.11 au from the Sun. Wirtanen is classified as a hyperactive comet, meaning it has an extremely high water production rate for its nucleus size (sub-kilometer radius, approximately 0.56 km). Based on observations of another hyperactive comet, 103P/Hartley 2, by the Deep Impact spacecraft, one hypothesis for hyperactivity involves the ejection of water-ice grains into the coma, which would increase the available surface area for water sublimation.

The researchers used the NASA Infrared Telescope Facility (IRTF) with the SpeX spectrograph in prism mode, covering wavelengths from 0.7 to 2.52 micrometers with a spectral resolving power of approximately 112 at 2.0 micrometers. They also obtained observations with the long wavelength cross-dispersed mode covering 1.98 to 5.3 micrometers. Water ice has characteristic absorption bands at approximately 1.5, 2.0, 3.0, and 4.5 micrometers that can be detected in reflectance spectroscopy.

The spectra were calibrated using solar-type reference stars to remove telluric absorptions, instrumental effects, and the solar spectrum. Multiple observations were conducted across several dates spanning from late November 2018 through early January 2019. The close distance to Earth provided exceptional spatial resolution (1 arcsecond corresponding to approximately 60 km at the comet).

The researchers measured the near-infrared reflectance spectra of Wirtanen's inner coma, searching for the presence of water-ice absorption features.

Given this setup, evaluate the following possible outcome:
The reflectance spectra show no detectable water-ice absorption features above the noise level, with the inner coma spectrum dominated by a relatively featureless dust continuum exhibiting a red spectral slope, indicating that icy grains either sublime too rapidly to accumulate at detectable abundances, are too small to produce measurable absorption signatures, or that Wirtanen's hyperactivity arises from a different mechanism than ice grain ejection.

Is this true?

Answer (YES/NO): YES